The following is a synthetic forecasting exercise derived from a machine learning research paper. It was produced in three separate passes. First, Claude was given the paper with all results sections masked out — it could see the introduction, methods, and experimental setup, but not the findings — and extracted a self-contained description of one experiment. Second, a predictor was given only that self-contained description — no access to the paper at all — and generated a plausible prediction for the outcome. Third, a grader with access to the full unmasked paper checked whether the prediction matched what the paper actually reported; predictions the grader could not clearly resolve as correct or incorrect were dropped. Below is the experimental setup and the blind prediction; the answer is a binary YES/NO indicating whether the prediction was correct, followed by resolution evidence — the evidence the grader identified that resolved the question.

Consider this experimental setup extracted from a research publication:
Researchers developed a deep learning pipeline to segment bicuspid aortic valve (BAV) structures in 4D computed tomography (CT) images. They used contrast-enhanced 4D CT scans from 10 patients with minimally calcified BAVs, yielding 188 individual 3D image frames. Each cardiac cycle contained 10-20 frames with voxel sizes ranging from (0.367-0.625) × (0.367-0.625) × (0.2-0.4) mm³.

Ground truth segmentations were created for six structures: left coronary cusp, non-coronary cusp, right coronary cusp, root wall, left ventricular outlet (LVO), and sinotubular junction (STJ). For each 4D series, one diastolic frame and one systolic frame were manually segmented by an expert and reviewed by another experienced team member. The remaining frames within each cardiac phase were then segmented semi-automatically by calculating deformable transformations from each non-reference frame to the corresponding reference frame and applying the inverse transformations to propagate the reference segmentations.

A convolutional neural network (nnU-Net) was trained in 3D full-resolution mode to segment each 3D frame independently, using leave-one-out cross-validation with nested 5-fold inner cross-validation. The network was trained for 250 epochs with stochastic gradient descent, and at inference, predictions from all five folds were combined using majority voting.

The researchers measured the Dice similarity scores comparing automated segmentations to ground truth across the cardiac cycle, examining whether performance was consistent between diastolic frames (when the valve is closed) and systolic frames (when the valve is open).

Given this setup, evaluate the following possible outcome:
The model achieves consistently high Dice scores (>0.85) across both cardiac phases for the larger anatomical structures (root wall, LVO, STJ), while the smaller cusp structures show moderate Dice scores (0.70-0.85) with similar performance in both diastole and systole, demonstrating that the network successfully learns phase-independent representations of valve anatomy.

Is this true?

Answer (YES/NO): NO